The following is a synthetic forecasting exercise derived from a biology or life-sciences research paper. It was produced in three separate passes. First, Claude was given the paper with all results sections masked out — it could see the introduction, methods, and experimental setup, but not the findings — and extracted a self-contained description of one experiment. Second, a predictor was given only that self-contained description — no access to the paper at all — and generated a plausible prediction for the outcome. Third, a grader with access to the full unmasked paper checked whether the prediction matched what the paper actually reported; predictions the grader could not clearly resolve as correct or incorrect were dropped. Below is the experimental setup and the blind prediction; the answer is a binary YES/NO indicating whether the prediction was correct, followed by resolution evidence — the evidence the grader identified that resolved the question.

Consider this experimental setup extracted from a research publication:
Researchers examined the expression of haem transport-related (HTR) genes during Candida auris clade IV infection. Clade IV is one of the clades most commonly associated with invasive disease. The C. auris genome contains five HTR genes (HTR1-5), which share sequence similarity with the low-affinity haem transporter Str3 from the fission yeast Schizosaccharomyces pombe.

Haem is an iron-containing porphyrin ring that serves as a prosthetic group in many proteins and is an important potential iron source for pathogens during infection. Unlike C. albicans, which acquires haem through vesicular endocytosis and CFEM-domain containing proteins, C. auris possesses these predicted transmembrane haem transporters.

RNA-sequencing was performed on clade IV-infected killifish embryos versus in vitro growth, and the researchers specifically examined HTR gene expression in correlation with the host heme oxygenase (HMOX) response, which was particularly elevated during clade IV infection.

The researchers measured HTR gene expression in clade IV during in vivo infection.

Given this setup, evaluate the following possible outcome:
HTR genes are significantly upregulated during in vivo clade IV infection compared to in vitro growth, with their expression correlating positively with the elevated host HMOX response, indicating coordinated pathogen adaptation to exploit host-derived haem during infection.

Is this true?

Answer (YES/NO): YES